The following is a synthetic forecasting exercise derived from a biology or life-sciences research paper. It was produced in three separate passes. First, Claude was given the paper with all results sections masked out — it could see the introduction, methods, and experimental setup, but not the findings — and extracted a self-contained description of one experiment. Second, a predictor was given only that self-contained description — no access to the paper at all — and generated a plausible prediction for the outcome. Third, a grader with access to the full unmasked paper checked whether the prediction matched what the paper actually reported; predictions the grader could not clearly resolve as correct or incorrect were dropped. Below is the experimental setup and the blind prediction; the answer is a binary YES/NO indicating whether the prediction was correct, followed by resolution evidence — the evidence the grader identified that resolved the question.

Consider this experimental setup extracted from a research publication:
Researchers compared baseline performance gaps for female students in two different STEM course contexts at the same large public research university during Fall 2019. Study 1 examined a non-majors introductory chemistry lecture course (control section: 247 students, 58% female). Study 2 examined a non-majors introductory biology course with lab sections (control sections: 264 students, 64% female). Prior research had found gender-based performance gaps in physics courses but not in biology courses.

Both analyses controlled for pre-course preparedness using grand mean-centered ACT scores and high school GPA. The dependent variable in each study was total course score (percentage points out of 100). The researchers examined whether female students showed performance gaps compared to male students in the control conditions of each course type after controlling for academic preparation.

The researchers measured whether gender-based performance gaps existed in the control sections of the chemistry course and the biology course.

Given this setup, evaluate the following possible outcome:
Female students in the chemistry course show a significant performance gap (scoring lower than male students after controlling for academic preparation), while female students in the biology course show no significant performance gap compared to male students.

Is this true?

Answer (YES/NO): NO